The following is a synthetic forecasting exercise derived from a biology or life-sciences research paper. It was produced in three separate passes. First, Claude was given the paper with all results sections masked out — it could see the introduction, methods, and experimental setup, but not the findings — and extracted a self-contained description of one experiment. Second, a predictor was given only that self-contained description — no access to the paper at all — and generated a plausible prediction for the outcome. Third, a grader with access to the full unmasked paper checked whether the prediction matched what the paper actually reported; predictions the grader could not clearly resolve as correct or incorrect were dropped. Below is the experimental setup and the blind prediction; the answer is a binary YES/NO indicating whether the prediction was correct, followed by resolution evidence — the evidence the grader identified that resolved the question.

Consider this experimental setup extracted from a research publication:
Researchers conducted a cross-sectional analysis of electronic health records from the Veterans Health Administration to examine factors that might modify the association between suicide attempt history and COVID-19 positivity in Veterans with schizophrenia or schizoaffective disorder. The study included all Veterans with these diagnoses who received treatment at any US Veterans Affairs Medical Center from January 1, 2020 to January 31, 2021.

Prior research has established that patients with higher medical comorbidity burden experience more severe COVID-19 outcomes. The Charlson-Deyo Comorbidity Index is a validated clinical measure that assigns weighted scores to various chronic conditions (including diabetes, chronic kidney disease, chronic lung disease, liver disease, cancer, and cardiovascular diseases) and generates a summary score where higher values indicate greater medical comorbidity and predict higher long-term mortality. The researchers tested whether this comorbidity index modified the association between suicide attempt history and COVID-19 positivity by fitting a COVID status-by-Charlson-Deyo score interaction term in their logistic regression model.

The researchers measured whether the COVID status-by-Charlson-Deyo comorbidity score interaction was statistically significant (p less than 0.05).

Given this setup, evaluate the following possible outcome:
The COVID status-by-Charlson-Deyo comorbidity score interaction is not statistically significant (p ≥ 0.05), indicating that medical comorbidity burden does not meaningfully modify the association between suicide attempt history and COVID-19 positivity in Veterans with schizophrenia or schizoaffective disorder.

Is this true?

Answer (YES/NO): YES